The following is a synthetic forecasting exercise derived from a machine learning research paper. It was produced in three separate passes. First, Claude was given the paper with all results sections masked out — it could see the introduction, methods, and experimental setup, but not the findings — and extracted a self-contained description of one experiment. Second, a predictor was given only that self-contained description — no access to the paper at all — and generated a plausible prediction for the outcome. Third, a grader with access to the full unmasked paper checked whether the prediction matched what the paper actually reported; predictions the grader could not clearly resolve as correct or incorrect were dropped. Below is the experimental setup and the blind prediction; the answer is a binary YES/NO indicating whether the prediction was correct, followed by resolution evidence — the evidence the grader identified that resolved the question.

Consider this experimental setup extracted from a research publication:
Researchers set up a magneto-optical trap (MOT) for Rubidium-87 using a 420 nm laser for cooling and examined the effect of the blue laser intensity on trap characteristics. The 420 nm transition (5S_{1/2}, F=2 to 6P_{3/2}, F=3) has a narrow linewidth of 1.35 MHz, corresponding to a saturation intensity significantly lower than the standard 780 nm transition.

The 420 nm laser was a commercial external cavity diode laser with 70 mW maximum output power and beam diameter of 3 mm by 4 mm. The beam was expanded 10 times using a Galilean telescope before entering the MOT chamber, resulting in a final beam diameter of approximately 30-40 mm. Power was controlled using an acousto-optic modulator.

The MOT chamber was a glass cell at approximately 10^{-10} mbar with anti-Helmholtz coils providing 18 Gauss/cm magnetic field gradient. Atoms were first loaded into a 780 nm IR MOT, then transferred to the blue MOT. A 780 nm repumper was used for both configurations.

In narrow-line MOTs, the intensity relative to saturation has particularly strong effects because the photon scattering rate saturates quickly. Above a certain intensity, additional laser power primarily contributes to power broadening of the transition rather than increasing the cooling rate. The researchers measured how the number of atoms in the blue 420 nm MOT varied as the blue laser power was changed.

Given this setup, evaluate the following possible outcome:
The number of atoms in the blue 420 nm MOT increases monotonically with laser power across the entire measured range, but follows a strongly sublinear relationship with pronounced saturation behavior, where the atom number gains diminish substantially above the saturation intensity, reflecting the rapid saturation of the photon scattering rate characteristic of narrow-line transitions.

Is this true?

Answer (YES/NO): YES